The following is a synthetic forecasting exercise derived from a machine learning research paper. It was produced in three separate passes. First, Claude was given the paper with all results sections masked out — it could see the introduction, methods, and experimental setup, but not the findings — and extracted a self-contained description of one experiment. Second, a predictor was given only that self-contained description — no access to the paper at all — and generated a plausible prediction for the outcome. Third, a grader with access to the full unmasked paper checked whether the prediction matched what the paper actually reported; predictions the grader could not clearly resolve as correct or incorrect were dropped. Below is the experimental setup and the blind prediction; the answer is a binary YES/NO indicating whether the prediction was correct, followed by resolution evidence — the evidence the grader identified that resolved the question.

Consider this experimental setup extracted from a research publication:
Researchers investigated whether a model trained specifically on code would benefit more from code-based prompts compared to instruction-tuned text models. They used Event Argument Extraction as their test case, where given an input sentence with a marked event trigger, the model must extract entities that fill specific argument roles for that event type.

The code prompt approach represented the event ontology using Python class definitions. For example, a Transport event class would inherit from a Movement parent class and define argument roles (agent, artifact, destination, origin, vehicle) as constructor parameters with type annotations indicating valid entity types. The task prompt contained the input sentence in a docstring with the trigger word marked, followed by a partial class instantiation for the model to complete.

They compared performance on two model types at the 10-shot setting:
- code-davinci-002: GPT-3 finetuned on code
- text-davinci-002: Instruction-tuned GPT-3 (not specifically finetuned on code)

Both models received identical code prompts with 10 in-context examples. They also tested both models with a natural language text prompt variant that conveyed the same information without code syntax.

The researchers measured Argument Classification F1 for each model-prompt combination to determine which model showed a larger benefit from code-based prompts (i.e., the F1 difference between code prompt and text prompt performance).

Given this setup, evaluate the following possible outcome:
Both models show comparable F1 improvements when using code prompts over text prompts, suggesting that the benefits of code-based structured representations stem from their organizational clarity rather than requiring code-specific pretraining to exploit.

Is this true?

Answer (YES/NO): NO